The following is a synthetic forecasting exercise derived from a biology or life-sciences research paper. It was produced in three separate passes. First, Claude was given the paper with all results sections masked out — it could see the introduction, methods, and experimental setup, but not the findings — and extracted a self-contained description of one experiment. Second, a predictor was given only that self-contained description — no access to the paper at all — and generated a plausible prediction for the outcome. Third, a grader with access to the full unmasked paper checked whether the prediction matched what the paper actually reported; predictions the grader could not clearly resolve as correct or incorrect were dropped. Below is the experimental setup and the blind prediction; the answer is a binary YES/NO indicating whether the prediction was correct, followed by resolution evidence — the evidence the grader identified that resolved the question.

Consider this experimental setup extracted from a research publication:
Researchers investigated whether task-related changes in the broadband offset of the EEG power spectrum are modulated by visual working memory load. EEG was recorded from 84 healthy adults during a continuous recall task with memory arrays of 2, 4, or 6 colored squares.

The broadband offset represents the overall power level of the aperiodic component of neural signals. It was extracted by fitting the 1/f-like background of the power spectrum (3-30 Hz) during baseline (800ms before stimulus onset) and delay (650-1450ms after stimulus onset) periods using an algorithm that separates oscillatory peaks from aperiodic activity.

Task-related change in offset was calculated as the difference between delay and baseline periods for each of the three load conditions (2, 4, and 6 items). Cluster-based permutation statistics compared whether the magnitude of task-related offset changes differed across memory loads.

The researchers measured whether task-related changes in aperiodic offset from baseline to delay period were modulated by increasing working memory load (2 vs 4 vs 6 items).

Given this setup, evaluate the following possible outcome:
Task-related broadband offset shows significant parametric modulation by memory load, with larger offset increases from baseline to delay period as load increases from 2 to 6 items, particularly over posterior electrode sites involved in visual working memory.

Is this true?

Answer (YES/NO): NO